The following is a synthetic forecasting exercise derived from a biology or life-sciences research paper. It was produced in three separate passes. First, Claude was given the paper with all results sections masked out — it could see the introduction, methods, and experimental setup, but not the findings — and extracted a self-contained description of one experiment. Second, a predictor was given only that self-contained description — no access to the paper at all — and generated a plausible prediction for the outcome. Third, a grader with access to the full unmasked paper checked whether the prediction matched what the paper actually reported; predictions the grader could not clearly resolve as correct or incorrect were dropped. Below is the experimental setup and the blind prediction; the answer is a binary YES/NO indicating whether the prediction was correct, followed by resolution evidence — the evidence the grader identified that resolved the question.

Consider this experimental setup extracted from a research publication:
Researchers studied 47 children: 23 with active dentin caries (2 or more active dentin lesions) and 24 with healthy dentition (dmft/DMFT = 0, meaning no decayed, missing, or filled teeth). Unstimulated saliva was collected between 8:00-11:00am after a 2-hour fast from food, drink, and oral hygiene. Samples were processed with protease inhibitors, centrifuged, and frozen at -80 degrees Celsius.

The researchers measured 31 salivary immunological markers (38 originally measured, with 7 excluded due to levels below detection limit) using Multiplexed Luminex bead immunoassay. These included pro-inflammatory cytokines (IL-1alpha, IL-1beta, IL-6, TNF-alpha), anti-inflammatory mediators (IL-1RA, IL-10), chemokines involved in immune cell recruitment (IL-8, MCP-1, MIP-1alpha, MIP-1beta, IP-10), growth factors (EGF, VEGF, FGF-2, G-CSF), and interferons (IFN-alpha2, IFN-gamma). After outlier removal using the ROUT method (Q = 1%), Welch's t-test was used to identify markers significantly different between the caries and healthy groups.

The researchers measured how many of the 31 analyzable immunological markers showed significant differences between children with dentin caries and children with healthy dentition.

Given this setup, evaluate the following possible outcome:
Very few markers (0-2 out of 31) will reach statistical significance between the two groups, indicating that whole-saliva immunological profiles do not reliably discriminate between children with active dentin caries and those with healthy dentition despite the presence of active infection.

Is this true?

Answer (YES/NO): NO